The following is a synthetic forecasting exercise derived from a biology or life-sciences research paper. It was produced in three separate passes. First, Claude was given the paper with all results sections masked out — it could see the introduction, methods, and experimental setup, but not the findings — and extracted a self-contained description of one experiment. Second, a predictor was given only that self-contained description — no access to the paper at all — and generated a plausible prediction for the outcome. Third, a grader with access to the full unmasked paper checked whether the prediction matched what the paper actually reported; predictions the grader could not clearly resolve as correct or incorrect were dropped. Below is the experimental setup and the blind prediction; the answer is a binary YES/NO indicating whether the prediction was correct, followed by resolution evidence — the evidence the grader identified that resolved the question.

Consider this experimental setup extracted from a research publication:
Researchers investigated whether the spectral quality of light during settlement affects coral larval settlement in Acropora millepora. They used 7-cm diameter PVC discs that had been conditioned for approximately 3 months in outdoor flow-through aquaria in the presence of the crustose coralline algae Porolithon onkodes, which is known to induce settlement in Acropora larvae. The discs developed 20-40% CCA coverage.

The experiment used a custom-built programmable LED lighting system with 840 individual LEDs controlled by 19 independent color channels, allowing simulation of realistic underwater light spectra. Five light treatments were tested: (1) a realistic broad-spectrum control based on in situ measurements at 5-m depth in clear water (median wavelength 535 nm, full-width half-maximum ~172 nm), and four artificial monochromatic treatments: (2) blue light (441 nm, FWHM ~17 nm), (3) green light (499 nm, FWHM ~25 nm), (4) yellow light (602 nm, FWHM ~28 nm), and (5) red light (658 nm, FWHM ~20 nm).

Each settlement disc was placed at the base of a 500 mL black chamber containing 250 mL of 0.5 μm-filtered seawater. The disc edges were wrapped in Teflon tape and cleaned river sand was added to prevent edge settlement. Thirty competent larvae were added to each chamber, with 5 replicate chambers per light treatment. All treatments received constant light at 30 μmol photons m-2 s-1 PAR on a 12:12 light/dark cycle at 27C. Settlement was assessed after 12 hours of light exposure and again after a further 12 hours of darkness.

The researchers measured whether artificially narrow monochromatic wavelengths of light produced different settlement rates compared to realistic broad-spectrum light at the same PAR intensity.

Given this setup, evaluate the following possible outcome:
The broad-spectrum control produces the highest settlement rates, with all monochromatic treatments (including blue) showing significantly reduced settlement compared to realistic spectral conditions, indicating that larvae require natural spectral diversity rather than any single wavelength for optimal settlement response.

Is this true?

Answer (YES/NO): NO